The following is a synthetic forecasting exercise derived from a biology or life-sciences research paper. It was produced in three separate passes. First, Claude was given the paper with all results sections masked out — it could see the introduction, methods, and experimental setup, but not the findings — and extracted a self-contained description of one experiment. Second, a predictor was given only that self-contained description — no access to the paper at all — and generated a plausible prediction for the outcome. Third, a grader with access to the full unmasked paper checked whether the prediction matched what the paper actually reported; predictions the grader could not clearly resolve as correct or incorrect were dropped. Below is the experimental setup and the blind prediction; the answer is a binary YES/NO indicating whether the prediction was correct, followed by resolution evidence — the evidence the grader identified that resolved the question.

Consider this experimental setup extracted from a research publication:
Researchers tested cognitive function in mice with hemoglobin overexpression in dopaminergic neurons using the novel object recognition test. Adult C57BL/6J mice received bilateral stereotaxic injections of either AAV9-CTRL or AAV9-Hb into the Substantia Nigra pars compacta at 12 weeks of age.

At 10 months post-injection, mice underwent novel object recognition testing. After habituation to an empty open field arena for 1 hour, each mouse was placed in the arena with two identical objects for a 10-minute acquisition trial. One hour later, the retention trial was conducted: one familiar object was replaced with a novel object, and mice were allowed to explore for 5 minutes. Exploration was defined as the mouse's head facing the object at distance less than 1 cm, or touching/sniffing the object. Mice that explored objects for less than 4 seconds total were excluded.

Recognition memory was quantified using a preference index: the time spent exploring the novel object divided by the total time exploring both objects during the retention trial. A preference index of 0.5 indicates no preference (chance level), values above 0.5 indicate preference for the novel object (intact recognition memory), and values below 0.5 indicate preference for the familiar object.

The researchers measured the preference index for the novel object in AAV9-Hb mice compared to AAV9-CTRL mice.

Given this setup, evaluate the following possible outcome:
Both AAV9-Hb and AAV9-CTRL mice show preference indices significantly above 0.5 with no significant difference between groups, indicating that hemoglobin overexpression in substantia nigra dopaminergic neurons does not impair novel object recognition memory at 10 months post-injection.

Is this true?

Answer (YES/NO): NO